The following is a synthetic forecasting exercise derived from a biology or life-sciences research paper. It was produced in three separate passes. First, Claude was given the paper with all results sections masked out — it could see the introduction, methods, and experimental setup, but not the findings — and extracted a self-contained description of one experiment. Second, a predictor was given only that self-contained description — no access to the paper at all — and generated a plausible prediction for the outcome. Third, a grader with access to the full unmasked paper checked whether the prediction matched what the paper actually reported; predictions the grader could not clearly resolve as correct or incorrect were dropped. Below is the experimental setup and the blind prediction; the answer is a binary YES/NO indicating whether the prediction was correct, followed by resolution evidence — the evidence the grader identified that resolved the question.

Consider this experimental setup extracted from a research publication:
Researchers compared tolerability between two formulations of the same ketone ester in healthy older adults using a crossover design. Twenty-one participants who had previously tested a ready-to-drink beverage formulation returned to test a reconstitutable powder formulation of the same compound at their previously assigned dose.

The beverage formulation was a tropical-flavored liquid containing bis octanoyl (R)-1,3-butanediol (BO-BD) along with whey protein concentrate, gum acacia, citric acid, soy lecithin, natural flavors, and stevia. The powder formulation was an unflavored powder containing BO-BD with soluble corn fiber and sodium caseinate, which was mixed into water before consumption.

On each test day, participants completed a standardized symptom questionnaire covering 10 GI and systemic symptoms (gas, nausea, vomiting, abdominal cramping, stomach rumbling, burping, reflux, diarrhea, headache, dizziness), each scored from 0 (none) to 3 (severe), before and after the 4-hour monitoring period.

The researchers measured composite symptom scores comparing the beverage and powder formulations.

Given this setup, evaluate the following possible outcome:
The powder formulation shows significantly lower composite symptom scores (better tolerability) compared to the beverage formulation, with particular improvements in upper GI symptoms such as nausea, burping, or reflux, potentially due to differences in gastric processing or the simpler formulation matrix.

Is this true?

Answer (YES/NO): NO